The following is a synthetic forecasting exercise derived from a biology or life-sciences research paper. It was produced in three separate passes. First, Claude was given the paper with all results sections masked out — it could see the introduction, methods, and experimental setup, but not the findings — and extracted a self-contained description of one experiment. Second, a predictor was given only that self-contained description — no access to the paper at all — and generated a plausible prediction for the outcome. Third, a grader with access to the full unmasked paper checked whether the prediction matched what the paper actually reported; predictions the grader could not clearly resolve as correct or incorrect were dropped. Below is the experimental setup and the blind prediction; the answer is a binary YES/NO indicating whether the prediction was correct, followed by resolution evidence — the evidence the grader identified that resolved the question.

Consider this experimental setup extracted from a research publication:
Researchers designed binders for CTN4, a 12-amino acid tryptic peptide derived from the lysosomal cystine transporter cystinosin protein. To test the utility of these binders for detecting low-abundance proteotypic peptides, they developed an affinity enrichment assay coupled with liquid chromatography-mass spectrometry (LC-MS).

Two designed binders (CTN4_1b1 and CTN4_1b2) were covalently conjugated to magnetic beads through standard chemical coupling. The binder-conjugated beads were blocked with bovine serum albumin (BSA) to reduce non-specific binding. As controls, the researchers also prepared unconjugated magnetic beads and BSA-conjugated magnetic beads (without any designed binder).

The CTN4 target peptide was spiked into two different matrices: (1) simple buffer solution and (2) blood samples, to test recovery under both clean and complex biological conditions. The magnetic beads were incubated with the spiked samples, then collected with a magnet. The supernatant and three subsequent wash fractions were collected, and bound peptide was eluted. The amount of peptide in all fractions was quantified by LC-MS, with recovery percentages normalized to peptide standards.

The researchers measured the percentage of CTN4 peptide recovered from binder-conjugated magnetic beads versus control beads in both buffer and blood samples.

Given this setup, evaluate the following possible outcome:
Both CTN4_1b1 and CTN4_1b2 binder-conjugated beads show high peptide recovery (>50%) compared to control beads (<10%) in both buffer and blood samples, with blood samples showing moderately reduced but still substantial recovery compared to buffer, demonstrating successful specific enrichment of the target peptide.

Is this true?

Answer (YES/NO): NO